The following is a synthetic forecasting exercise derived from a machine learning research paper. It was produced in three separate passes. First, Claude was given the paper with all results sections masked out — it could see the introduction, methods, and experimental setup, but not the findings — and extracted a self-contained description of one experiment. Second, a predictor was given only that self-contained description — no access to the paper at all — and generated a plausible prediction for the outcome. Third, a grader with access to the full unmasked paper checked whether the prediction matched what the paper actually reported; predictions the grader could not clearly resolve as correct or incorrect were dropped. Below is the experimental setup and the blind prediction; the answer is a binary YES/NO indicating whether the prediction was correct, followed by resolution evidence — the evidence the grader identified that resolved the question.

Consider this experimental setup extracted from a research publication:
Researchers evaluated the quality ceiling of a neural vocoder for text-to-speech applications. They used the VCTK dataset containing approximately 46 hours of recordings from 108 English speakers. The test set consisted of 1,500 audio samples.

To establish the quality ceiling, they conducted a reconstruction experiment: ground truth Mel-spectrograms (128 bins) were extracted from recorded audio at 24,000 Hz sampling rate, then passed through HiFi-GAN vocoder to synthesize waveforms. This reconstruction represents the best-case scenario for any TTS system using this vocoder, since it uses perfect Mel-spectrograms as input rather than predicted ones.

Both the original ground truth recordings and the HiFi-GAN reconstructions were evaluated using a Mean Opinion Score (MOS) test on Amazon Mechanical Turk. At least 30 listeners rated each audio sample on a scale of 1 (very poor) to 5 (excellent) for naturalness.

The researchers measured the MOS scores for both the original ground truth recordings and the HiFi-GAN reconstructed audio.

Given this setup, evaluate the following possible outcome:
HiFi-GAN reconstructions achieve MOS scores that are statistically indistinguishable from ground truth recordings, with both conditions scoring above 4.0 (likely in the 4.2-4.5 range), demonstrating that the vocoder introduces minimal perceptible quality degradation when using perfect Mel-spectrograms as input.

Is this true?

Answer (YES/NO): NO